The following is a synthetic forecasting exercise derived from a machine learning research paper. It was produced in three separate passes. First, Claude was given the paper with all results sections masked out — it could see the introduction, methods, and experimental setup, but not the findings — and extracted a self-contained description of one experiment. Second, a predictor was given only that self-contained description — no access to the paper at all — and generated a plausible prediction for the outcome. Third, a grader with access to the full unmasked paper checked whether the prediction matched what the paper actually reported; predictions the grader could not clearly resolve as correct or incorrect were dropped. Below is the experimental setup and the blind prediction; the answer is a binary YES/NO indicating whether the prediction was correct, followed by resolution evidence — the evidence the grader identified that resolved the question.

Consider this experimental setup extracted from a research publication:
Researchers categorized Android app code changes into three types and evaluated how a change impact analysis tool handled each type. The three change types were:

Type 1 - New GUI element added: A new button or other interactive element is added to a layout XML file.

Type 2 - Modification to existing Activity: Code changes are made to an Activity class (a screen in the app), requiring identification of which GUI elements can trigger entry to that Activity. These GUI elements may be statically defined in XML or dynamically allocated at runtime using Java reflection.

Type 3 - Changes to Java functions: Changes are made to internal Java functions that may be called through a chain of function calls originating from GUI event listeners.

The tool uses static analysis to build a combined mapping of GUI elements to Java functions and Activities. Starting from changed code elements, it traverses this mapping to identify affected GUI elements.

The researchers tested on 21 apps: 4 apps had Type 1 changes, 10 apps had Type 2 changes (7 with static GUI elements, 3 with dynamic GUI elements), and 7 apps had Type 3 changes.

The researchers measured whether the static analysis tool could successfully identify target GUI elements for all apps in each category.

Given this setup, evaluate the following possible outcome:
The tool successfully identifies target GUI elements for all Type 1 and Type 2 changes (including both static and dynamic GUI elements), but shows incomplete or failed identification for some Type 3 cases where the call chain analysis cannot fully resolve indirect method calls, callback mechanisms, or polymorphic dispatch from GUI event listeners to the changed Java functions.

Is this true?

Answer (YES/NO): NO